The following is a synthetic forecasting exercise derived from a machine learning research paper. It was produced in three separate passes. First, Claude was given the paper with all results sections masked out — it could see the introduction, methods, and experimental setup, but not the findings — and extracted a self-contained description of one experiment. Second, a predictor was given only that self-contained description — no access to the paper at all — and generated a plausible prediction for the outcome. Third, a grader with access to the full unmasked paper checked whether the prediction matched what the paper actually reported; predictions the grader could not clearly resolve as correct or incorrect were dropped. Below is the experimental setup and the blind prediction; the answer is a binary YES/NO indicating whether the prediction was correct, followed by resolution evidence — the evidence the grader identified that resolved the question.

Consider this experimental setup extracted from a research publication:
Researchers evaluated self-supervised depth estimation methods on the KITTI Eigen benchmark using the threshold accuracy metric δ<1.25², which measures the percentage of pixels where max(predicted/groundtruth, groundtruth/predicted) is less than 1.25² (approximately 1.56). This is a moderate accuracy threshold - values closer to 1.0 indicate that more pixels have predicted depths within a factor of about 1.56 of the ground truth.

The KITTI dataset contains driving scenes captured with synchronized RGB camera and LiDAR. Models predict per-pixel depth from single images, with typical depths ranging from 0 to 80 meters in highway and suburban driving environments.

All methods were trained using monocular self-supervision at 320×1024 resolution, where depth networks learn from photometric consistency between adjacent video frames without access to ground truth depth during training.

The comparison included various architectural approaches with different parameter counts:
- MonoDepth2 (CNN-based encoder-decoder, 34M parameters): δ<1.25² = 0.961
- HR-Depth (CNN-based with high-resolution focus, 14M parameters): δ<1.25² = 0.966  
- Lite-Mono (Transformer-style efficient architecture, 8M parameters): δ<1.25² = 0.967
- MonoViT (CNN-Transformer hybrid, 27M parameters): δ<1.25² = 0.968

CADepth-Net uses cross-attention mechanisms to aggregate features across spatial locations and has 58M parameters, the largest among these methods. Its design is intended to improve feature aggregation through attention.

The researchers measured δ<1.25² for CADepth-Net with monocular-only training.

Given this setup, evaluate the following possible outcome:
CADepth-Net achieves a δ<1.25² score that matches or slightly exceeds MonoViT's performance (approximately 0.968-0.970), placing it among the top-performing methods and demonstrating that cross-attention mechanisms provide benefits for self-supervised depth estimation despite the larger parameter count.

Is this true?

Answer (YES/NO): NO